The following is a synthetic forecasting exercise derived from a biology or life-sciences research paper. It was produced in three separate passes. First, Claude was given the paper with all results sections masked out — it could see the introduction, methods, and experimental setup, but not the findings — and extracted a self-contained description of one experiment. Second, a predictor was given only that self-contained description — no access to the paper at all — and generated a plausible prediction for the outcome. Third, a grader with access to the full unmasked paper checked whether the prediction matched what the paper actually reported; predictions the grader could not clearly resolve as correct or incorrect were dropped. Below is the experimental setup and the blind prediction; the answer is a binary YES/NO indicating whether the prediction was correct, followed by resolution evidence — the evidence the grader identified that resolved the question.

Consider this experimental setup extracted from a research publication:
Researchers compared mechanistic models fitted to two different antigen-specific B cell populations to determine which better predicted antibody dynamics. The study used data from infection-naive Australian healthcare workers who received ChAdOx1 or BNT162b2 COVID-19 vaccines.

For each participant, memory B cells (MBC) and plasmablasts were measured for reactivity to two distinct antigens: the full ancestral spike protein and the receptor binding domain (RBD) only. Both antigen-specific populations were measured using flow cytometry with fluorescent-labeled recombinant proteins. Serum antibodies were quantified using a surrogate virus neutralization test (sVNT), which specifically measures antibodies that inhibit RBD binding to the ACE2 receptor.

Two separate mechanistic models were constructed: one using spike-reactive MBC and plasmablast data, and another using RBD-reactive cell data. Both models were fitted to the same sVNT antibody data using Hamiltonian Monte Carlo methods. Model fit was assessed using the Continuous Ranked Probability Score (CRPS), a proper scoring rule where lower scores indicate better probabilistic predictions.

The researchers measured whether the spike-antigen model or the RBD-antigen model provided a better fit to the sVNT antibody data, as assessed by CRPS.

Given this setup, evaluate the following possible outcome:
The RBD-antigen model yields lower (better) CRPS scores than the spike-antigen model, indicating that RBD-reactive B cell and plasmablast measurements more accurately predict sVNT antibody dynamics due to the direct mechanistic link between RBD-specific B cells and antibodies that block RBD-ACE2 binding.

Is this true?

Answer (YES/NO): NO